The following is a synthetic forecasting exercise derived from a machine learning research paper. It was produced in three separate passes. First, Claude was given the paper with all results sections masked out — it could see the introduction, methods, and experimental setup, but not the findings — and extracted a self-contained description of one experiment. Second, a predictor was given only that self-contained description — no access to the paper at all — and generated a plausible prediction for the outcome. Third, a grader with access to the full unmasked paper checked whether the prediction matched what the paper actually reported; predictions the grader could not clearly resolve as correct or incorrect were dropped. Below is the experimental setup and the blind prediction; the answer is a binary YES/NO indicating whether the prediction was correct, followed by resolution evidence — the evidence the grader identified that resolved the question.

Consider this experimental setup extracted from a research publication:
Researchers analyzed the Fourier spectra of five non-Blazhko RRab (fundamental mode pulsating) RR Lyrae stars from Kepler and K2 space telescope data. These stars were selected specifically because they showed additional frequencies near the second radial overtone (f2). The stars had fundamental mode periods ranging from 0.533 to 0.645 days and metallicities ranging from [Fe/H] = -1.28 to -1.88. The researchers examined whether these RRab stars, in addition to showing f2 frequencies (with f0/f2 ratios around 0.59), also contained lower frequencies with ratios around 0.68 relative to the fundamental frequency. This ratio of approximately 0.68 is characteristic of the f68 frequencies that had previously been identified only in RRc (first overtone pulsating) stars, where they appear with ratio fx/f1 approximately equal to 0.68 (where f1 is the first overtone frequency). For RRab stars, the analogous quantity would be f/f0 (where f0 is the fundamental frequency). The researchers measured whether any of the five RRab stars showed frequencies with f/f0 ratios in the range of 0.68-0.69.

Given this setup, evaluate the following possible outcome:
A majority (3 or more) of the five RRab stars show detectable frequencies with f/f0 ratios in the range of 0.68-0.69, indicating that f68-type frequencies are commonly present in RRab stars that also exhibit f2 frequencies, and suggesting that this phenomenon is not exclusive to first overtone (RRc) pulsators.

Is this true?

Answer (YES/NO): YES